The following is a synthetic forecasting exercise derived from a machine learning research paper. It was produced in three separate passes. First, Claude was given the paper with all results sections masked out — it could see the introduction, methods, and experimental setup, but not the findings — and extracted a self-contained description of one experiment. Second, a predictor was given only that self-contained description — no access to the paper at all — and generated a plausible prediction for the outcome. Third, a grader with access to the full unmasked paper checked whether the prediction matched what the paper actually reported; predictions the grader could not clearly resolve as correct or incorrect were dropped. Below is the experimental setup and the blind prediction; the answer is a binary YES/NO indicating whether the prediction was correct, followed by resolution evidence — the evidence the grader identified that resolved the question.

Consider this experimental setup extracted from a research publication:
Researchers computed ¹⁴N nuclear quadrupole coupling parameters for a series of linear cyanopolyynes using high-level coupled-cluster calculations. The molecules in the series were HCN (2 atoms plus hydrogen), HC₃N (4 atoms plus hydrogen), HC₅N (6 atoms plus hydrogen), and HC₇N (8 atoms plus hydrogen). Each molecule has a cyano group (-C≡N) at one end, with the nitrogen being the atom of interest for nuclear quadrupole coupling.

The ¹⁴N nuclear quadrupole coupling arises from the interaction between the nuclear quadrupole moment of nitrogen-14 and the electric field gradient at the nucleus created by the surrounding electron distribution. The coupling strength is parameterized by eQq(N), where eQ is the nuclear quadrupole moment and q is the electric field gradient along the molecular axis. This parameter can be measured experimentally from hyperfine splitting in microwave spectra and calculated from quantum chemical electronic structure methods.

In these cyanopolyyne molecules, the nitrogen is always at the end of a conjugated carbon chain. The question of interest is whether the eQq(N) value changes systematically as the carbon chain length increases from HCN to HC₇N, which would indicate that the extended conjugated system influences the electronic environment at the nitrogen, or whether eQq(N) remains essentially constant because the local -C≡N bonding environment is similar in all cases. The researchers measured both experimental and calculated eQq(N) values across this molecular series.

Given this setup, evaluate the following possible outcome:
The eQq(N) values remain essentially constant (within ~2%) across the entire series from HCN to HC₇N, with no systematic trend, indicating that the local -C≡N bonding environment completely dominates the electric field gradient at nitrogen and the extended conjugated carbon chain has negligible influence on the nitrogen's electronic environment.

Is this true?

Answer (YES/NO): NO